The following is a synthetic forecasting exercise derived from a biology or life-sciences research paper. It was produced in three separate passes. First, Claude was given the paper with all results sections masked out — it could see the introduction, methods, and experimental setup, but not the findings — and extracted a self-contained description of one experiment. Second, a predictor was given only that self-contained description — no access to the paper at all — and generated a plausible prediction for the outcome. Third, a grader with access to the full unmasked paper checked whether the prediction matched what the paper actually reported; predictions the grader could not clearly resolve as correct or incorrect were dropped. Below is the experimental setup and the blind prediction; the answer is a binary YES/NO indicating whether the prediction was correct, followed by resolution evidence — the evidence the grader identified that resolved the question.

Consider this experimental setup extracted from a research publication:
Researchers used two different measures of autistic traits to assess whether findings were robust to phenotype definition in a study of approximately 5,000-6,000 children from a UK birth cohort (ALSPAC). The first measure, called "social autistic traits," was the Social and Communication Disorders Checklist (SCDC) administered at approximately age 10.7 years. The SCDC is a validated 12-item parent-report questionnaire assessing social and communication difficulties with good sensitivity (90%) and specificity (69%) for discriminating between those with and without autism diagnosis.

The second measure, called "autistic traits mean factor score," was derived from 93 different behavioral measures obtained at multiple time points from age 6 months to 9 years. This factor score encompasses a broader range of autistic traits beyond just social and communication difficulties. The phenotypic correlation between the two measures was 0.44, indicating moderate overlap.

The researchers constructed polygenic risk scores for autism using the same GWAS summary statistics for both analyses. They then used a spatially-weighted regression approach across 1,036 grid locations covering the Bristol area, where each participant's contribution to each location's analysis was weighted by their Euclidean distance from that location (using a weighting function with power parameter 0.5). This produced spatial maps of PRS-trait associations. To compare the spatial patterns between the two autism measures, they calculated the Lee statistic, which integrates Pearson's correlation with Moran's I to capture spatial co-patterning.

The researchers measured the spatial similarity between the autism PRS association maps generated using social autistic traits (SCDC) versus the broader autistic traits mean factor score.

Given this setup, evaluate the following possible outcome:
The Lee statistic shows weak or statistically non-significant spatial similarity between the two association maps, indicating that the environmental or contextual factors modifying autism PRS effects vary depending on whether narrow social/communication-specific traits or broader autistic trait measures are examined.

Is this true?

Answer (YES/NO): YES